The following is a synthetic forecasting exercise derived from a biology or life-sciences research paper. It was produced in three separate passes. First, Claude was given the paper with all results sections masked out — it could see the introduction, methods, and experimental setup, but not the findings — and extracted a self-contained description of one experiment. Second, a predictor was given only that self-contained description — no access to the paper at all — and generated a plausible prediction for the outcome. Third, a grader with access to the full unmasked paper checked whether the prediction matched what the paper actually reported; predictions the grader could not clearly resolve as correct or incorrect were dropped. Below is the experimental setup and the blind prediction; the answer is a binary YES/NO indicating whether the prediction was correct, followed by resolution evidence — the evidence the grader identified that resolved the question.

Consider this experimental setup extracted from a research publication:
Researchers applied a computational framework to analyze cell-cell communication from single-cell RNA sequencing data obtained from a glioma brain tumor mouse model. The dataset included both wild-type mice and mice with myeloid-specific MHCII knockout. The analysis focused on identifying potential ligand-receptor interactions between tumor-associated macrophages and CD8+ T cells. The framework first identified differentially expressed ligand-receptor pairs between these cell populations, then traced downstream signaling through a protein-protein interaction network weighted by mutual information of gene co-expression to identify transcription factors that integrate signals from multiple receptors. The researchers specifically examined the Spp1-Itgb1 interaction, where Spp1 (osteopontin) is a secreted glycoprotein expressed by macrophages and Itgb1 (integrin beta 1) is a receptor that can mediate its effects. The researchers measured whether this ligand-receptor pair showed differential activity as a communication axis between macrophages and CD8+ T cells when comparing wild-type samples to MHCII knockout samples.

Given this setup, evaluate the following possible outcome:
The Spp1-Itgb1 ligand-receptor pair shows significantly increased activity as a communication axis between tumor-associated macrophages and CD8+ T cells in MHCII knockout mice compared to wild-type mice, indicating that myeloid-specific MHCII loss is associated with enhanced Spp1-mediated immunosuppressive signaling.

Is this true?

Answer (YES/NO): YES